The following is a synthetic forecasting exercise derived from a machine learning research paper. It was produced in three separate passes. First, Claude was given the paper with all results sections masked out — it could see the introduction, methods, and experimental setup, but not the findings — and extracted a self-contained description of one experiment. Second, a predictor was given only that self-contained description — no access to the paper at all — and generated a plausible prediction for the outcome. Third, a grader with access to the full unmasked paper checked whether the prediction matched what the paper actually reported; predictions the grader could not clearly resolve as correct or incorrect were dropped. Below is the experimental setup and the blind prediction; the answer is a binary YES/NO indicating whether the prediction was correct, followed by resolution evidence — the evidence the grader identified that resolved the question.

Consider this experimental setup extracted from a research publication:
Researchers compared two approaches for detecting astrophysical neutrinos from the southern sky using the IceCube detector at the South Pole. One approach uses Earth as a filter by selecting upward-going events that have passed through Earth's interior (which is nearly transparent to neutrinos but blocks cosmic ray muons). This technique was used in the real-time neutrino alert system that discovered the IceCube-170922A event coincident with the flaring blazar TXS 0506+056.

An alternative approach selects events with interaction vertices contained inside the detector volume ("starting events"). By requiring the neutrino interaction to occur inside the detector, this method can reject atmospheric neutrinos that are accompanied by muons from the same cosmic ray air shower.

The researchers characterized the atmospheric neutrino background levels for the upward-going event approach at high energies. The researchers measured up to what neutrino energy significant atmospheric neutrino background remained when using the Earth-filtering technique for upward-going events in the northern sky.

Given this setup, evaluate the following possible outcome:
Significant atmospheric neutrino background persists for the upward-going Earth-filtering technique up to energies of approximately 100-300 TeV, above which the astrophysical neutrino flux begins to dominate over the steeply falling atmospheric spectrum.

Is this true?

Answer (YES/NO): NO